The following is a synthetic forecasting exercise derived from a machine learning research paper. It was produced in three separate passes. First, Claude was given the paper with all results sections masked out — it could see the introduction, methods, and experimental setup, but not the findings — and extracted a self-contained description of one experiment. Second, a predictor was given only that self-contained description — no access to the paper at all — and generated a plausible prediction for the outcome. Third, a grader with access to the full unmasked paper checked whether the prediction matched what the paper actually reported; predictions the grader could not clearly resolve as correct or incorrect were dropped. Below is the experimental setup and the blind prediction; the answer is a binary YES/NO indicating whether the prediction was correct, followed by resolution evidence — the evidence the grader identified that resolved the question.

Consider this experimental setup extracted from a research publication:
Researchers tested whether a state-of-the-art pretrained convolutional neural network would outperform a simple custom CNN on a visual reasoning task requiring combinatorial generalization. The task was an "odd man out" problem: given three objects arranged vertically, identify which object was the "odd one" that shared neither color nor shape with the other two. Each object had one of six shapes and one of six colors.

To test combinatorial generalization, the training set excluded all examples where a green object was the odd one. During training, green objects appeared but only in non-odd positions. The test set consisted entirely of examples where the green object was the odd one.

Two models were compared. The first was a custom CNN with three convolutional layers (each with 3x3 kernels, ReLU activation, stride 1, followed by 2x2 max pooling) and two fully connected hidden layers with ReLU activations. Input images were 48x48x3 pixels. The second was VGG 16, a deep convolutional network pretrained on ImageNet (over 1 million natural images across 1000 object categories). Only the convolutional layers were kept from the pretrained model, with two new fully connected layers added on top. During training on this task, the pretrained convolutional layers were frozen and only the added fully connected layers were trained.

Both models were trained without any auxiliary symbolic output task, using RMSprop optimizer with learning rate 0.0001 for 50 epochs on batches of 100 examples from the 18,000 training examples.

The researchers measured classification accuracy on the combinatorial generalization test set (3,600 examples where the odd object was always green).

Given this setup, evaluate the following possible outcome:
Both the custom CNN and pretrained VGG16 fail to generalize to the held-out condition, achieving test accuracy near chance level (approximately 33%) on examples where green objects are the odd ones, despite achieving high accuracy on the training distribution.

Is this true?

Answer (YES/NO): YES